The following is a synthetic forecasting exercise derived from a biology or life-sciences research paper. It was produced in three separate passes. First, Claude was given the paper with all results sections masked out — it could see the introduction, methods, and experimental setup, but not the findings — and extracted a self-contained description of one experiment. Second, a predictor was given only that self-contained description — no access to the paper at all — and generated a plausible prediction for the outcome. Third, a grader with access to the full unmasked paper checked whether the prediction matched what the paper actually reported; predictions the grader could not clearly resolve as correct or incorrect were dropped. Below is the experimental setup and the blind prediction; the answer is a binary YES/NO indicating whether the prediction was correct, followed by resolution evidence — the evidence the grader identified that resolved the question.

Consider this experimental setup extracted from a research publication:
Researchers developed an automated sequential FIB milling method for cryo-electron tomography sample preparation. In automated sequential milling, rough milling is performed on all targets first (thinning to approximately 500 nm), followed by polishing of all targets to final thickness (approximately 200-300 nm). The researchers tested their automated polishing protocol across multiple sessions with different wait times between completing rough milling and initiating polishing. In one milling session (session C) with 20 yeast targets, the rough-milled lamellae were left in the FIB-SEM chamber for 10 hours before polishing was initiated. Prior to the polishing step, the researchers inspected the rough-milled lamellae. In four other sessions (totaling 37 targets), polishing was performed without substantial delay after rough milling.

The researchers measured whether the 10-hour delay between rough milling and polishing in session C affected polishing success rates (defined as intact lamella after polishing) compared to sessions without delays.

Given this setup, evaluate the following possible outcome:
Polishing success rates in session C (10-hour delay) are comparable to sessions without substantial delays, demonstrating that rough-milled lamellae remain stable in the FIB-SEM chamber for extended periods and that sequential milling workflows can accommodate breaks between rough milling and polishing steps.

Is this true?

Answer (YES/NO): NO